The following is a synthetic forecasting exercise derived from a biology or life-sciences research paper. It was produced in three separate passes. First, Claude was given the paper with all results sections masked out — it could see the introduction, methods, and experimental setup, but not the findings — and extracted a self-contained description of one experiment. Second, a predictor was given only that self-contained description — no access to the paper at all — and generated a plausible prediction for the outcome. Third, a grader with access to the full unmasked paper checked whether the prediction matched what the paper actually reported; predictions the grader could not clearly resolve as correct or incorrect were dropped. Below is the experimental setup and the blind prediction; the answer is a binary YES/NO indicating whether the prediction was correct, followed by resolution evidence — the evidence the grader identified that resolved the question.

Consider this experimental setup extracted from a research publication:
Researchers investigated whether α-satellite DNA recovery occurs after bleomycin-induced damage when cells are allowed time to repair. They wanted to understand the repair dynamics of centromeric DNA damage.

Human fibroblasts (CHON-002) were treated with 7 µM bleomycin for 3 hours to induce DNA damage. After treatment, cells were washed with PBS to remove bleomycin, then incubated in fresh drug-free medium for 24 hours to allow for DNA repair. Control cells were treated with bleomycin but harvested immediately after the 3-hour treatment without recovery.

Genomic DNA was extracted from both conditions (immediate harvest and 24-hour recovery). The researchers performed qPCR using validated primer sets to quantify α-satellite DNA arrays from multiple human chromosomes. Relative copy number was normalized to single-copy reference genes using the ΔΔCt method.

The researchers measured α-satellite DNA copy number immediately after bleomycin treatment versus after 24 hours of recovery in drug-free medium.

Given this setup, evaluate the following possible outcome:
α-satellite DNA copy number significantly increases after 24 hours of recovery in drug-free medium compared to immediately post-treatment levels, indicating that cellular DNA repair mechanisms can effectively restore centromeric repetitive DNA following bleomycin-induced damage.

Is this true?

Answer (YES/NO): NO